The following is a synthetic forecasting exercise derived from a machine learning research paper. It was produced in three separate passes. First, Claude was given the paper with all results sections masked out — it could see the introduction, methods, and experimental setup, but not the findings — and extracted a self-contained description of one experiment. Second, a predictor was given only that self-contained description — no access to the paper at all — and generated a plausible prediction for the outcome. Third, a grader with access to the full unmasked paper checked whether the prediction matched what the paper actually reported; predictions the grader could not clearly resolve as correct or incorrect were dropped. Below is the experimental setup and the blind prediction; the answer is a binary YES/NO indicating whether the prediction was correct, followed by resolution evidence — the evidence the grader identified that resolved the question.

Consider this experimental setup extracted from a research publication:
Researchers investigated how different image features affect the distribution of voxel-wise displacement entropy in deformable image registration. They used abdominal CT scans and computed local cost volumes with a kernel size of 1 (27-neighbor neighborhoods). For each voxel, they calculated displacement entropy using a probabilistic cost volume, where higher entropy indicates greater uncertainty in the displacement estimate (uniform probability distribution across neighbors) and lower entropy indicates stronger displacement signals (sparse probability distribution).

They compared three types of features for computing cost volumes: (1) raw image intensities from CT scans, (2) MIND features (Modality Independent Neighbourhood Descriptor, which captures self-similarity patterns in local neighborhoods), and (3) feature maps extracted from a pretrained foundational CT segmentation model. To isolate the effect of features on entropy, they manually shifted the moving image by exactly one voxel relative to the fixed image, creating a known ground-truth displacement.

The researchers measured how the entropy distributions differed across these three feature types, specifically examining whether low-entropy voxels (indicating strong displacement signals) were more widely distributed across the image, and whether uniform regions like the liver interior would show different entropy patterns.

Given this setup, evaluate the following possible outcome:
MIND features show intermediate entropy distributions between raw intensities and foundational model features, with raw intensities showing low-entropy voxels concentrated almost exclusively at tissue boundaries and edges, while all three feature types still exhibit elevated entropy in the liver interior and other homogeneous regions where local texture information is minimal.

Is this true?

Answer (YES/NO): NO